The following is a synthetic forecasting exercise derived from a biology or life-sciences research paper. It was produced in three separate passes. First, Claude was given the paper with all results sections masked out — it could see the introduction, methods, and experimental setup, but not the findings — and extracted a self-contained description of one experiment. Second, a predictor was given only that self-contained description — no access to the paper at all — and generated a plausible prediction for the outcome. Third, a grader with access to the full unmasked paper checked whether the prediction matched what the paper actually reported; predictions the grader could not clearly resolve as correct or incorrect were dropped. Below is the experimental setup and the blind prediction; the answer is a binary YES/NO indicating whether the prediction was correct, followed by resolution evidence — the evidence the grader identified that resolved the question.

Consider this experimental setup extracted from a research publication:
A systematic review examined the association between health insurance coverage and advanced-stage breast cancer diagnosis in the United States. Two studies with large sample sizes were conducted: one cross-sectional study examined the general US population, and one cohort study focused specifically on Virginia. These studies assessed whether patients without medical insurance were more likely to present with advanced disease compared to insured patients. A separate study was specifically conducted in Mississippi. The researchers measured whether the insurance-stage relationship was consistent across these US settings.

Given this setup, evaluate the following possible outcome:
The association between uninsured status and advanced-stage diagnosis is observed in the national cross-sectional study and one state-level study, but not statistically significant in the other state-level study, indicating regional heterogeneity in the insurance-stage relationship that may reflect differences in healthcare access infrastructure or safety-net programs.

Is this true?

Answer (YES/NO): NO